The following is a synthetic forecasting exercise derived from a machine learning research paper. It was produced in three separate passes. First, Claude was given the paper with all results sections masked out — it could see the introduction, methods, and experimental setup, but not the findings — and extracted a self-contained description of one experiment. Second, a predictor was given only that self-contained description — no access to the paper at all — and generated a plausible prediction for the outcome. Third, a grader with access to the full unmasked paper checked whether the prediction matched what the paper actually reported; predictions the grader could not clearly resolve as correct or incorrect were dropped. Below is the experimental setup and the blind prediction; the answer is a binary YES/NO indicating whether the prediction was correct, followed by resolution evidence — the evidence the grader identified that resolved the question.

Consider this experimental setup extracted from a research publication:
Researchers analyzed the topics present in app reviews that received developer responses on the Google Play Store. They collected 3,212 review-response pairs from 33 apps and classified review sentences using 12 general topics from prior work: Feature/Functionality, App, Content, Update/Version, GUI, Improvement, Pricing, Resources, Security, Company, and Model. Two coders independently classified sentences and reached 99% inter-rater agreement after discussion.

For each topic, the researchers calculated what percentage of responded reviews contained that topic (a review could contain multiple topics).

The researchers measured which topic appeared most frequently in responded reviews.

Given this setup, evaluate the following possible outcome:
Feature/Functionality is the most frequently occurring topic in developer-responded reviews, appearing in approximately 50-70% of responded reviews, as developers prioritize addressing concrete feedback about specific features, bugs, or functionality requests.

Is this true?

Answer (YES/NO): YES